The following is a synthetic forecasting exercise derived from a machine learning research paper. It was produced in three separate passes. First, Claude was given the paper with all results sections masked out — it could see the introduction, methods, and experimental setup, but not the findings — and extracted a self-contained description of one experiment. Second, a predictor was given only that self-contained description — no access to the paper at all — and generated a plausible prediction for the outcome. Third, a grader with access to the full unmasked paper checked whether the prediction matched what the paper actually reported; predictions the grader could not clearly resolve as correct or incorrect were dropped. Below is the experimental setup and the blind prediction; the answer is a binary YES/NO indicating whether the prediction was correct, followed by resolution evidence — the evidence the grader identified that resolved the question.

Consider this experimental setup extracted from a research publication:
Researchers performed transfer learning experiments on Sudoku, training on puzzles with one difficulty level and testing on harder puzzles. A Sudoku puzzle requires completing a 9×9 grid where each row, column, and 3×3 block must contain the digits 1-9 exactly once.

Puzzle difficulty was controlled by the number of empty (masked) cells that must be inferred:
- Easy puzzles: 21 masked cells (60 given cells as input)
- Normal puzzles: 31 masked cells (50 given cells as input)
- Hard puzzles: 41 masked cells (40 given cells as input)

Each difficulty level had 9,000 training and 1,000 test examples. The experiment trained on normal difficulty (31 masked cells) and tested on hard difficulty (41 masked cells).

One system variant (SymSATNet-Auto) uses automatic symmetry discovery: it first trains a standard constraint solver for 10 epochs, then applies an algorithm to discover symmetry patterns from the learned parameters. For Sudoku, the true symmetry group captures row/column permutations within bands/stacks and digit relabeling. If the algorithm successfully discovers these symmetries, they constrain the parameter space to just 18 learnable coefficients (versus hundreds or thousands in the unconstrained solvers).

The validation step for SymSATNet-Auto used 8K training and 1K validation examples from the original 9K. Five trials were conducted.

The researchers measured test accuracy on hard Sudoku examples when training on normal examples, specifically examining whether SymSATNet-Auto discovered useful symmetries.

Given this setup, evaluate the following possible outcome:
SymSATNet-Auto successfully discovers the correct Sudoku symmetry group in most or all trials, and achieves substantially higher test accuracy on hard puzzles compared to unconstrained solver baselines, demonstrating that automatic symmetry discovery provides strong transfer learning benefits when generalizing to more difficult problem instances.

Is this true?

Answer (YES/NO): YES